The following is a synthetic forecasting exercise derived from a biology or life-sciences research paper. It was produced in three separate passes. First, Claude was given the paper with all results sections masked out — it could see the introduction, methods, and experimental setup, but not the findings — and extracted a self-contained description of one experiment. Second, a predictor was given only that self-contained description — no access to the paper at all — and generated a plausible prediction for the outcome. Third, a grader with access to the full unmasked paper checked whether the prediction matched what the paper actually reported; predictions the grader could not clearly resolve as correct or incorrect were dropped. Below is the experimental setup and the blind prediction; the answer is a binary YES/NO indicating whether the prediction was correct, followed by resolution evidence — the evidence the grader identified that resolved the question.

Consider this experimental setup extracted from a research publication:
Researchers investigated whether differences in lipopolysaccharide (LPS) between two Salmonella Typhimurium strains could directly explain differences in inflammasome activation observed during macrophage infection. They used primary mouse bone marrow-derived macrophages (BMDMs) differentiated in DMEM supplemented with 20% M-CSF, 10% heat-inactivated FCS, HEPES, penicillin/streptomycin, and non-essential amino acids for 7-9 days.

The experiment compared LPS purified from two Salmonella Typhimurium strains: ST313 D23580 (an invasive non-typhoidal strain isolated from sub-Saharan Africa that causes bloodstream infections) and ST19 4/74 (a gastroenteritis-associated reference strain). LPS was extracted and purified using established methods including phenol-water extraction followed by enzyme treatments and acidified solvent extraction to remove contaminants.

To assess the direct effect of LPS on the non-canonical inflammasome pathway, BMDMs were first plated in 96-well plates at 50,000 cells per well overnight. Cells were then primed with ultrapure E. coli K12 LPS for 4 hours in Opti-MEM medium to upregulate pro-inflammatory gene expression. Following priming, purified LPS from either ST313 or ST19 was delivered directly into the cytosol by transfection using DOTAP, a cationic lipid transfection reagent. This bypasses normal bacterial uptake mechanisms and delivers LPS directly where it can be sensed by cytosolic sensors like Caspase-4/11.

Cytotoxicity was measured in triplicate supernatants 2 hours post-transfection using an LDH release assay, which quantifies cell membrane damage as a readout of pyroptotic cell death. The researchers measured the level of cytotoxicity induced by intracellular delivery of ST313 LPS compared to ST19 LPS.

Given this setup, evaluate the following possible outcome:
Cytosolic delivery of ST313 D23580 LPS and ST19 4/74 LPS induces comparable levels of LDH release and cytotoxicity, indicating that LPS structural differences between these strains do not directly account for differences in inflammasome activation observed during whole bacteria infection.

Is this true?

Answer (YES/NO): NO